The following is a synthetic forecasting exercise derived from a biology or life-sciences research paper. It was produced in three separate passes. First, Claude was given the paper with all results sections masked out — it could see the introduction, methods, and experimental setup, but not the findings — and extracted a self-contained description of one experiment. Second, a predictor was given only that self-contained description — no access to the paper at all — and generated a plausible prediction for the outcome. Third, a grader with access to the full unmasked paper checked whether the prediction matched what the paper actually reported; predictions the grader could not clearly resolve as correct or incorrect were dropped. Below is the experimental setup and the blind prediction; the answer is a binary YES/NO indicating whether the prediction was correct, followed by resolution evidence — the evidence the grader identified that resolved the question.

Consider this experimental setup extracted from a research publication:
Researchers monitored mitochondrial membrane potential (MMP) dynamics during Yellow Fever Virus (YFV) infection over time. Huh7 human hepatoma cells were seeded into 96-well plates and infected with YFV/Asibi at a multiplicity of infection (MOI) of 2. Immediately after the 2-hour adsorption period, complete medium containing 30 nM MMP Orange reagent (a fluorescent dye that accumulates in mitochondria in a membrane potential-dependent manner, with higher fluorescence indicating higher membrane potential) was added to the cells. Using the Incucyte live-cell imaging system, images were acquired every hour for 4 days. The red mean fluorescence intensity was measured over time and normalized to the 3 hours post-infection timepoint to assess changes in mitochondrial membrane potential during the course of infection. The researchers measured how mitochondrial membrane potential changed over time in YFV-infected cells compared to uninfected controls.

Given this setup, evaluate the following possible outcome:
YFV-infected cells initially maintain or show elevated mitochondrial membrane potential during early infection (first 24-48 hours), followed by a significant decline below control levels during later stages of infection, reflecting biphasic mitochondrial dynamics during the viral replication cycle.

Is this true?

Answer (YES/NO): YES